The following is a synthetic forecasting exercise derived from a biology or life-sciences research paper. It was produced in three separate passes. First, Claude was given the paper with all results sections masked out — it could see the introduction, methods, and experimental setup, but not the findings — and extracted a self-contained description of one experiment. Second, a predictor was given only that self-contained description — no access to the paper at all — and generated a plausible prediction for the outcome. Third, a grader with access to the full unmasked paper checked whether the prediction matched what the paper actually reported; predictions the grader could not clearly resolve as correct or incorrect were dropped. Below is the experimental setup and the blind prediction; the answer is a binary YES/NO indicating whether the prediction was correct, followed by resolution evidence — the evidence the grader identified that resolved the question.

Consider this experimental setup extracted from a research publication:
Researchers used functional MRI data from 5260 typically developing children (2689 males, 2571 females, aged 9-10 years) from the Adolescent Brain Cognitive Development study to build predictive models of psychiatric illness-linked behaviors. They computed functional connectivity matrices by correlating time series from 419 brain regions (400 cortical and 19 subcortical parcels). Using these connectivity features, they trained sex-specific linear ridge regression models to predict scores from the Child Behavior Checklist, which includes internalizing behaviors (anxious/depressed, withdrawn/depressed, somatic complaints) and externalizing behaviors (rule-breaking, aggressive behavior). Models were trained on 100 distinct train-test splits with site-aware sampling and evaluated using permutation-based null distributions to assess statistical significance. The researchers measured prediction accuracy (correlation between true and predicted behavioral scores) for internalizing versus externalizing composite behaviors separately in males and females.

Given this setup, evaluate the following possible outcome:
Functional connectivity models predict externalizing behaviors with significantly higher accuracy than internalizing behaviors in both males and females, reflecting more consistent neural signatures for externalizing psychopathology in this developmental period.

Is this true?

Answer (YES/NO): NO